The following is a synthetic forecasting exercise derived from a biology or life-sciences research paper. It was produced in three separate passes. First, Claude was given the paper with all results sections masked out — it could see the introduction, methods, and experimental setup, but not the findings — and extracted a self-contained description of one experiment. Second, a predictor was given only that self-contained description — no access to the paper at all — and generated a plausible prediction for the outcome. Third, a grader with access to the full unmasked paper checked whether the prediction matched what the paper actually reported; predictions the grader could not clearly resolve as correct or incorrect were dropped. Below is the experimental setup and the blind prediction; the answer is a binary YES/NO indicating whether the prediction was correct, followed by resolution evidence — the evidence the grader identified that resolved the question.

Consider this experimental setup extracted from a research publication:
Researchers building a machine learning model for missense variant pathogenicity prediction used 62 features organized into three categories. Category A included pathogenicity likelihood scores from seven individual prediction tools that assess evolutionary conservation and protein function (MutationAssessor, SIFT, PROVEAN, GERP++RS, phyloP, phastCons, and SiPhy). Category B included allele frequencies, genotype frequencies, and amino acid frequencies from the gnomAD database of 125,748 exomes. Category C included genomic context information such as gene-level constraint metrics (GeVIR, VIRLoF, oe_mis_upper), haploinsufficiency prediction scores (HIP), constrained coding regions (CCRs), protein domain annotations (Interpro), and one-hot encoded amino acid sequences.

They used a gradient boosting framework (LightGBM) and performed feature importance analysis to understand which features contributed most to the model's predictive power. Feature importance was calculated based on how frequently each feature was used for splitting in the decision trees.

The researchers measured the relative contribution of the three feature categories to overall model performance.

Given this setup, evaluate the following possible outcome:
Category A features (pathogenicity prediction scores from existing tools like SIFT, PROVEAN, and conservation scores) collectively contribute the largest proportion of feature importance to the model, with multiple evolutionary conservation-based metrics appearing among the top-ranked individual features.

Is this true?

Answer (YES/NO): NO